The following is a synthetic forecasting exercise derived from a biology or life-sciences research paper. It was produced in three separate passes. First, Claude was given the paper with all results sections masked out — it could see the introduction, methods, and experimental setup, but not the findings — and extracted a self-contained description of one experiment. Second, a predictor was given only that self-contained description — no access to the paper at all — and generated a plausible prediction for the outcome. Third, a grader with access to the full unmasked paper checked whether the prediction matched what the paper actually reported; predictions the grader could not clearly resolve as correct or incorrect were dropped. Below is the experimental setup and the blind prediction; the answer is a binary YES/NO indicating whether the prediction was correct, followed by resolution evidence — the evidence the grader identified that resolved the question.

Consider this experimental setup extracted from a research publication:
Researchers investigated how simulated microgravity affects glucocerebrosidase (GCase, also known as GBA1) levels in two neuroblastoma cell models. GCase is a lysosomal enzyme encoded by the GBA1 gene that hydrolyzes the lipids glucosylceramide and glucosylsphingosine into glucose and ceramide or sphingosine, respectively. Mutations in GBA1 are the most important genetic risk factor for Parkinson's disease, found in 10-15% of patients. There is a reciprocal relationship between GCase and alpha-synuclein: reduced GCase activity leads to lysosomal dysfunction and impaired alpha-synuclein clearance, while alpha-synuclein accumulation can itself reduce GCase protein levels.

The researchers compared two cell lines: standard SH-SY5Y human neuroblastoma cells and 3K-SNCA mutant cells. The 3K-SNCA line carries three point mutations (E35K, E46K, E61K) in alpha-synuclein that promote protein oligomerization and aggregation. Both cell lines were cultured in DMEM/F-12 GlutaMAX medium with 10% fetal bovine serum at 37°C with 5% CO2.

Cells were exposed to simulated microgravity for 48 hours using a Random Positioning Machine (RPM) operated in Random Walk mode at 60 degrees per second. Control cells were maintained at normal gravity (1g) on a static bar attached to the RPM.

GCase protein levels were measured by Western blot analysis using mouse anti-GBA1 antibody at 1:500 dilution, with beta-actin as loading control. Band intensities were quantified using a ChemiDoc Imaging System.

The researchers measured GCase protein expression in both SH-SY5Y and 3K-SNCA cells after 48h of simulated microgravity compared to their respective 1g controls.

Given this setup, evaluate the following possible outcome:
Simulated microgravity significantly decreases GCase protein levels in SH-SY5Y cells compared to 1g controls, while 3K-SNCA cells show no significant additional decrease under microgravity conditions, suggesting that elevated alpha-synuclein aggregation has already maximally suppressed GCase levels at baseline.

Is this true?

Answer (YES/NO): NO